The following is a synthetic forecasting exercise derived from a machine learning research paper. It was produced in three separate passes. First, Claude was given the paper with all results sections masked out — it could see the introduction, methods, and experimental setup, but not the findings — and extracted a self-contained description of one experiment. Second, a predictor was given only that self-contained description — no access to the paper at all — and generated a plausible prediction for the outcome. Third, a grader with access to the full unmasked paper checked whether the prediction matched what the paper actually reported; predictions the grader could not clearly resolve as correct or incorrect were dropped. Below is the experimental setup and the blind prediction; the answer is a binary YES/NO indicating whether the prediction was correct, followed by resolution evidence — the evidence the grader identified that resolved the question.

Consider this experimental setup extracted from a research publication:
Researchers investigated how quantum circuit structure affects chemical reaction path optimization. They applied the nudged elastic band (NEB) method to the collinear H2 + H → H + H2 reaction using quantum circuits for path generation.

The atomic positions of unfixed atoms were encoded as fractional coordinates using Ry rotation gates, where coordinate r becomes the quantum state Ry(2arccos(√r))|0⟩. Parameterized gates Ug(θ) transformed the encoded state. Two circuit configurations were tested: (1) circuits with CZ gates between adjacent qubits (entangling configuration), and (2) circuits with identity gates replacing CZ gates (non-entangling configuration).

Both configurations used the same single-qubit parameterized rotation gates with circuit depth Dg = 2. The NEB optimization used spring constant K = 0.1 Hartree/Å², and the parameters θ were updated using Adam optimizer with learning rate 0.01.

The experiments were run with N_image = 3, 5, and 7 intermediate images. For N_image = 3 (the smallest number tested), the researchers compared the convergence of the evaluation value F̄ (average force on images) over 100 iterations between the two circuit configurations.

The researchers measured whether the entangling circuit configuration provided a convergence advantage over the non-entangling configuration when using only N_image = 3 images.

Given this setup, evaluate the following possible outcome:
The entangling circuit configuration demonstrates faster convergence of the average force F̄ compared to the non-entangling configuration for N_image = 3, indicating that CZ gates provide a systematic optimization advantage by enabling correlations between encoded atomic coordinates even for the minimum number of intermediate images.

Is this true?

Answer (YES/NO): NO